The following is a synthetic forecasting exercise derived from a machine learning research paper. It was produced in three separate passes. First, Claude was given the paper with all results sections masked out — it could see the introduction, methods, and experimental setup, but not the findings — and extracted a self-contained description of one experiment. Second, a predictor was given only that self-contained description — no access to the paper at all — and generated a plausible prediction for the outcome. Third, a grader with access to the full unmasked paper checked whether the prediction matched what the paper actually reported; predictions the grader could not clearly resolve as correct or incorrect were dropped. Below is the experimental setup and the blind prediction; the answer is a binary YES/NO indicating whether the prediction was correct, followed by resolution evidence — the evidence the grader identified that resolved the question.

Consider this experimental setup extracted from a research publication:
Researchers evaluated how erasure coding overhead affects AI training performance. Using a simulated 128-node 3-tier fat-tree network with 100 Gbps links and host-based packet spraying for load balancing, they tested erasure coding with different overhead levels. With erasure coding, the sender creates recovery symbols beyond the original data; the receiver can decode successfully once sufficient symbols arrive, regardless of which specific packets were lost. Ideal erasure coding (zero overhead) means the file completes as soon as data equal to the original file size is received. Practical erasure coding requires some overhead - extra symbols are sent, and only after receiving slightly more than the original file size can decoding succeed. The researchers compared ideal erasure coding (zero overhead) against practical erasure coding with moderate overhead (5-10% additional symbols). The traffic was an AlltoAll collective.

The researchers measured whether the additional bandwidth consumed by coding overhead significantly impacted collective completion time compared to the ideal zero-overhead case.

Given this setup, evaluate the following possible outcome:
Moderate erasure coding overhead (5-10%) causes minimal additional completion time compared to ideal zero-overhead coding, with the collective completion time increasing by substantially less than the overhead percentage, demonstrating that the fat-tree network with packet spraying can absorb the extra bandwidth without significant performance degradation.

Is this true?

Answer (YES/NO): NO